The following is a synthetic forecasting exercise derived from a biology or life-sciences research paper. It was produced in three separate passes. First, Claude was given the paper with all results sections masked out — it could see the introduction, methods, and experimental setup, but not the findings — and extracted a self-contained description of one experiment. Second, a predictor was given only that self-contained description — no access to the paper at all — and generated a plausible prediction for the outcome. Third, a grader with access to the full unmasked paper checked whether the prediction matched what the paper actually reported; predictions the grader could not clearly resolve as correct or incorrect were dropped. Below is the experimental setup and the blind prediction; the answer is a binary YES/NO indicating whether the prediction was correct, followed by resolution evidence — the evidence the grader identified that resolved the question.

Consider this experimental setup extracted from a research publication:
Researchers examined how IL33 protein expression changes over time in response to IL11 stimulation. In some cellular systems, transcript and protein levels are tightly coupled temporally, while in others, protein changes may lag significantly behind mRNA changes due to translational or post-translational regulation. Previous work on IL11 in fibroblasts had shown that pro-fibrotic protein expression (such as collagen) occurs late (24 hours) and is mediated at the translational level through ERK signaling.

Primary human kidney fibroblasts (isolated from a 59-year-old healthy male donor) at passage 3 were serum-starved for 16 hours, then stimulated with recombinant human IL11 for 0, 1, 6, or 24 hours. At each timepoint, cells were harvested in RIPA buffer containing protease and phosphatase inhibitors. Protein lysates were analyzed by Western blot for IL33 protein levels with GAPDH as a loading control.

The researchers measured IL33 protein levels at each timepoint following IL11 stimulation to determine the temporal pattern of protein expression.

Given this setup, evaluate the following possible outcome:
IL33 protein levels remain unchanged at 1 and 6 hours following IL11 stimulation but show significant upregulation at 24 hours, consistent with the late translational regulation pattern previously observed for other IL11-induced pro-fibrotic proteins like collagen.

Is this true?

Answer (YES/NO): NO